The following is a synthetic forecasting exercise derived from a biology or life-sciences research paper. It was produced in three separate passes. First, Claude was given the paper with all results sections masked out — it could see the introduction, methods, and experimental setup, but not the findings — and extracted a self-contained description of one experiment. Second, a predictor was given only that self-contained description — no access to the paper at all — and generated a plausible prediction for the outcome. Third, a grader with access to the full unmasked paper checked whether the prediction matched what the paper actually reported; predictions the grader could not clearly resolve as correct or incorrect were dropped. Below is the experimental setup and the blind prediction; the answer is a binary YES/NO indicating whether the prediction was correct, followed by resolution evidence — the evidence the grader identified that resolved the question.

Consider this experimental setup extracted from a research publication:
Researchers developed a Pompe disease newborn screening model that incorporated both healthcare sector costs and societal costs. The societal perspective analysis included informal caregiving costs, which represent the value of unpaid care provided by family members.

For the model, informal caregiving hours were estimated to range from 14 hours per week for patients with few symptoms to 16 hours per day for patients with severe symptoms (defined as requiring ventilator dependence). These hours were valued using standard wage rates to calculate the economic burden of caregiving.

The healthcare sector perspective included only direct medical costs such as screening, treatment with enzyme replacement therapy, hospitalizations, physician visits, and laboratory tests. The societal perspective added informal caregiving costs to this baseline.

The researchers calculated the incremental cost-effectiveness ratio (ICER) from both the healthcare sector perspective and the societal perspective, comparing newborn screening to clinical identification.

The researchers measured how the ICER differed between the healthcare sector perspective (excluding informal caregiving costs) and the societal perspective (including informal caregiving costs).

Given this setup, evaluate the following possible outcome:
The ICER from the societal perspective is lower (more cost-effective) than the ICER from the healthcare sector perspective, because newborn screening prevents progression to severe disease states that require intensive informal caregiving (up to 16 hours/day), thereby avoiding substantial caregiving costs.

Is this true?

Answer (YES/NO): YES